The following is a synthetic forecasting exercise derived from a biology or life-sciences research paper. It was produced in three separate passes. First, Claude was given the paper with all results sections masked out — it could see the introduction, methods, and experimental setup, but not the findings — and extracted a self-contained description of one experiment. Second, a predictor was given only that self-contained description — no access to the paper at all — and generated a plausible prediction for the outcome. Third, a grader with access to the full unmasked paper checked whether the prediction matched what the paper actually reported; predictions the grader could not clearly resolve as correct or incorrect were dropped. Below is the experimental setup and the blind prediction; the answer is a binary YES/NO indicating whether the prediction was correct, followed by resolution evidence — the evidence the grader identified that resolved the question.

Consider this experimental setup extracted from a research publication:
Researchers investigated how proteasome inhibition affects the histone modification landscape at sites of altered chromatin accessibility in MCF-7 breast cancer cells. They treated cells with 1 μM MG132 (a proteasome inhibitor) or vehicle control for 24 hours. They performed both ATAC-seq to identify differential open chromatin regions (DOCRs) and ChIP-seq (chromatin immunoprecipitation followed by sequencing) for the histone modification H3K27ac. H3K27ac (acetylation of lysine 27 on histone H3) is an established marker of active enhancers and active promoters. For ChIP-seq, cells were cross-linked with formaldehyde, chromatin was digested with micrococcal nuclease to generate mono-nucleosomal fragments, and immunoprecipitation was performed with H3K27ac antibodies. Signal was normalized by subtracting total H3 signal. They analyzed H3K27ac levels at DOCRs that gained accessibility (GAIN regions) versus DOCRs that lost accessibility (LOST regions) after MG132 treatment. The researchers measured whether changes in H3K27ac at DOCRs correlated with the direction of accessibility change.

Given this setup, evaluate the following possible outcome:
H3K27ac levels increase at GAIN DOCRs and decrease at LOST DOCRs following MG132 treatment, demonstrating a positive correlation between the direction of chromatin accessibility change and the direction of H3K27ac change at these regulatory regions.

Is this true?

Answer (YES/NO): YES